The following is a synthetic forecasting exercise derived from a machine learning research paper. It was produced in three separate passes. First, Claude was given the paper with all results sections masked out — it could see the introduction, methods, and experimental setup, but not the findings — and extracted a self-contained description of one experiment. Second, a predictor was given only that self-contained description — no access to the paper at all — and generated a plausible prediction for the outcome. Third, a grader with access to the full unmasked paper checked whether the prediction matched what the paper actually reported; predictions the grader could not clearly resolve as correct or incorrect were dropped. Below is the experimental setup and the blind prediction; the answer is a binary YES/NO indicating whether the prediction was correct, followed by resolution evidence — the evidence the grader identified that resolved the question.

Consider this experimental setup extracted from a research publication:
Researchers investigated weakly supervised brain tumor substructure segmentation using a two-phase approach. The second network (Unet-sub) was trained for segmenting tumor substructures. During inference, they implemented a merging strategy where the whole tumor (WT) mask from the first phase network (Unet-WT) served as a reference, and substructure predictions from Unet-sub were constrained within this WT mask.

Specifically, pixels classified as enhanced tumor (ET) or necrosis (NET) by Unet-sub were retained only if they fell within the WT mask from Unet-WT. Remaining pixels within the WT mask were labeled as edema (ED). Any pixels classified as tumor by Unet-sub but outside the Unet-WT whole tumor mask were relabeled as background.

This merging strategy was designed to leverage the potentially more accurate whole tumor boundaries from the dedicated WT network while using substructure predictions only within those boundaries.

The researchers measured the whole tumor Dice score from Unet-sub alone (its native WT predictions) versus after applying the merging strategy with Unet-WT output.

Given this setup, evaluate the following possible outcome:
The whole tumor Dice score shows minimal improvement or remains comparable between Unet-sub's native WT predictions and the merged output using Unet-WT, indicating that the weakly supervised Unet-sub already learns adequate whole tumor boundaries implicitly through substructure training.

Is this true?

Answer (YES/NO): NO